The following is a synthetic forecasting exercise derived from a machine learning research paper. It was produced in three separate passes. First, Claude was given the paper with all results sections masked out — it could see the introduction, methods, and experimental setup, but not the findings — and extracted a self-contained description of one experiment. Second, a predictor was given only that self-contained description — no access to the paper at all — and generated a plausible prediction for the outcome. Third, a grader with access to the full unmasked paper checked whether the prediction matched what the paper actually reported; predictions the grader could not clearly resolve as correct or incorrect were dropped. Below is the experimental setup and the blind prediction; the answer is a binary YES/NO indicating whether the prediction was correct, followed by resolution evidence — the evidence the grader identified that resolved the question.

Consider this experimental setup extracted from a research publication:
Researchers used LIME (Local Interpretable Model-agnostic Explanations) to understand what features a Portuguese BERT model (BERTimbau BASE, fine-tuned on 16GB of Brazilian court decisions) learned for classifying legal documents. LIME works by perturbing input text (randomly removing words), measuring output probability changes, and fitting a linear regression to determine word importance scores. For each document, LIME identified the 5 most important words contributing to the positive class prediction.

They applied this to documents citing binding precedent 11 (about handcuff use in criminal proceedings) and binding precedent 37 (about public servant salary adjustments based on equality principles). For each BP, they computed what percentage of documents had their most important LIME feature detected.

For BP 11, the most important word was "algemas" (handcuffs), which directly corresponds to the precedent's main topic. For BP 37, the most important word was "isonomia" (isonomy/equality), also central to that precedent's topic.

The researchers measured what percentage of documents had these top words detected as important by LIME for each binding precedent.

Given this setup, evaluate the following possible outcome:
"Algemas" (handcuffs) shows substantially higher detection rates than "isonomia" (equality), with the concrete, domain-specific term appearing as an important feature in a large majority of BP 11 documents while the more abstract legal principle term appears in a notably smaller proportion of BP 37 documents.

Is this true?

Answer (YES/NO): NO